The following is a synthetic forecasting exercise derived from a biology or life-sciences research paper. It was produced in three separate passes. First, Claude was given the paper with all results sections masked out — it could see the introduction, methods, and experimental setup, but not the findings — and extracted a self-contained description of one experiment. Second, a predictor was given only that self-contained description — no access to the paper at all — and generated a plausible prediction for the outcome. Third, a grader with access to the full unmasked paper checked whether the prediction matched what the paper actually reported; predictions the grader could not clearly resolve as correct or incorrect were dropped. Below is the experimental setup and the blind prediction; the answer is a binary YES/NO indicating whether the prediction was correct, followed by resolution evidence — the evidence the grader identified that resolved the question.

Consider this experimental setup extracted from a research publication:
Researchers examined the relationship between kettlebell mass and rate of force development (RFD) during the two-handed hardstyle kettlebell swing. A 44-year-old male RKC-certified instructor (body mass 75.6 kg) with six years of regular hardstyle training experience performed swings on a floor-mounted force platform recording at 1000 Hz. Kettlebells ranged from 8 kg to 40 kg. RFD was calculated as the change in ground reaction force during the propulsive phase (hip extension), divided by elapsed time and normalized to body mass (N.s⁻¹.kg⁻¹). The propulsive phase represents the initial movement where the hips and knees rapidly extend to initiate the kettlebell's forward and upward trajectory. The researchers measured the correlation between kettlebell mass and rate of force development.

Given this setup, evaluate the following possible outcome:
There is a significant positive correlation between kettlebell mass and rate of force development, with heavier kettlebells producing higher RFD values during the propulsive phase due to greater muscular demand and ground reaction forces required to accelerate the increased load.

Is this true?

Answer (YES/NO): NO